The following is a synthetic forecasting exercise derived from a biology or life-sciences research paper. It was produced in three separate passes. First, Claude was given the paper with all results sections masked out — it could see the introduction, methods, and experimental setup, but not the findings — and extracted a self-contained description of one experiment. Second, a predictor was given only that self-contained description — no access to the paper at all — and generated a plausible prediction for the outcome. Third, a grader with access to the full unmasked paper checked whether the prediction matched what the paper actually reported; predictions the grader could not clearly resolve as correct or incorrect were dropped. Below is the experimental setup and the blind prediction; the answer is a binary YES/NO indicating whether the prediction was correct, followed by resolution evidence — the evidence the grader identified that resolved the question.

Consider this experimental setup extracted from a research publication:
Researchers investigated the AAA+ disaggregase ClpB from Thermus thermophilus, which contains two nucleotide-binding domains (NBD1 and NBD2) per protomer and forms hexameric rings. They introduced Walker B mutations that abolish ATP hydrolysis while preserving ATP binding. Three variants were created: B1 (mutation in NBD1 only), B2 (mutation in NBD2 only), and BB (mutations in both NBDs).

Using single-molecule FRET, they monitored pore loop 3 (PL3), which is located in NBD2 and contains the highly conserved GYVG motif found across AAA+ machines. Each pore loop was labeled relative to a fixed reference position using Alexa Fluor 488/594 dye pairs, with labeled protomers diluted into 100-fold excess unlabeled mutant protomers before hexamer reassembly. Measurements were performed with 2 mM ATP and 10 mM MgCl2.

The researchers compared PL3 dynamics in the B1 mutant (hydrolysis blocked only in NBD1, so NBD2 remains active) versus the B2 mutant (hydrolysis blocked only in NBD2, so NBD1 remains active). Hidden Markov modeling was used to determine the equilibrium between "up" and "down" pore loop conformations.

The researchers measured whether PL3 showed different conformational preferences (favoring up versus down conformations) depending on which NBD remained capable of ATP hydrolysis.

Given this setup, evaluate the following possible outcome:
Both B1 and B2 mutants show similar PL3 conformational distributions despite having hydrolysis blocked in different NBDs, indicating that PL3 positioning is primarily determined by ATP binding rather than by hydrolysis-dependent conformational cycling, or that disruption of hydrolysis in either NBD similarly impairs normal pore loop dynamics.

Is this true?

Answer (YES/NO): NO